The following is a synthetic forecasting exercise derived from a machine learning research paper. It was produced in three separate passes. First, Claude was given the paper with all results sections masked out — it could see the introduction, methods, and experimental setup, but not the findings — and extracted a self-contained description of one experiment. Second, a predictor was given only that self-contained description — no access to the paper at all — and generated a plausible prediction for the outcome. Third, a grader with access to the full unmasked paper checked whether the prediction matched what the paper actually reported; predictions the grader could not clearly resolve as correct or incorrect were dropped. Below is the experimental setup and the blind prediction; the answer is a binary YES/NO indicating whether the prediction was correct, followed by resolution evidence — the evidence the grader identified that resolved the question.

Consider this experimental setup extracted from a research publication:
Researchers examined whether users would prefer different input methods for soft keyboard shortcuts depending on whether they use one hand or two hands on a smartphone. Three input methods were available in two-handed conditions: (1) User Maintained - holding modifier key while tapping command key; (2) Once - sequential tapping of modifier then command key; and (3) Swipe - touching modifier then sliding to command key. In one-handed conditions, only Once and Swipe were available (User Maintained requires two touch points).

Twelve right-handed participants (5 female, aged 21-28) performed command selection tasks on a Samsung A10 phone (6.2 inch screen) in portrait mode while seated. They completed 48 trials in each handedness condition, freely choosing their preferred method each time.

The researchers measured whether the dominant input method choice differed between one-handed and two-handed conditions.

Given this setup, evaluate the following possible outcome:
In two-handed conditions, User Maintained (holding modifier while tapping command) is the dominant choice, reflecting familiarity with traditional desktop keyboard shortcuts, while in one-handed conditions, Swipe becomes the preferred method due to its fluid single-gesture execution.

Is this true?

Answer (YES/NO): NO